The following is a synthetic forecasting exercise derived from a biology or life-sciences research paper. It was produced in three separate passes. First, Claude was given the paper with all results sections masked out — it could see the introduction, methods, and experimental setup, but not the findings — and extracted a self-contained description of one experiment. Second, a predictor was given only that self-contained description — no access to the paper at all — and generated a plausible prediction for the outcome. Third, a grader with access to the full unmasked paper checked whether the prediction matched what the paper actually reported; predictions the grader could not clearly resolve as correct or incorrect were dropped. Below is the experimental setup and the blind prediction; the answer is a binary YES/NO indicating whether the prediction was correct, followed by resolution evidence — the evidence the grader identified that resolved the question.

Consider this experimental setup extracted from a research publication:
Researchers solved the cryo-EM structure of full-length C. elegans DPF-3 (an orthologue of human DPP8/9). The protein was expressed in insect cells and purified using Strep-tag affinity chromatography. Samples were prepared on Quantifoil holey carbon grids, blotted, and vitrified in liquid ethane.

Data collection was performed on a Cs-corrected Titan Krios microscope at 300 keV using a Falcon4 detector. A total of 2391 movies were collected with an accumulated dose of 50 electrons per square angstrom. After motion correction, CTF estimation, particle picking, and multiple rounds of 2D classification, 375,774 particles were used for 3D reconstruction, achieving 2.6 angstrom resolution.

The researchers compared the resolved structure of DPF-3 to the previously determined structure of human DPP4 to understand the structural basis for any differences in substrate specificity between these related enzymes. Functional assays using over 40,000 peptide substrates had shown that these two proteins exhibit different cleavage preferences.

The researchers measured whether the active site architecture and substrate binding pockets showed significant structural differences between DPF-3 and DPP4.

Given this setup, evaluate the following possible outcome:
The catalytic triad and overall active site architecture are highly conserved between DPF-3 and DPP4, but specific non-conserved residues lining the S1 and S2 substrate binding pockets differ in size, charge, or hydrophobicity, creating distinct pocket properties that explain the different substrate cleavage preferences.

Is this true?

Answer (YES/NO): NO